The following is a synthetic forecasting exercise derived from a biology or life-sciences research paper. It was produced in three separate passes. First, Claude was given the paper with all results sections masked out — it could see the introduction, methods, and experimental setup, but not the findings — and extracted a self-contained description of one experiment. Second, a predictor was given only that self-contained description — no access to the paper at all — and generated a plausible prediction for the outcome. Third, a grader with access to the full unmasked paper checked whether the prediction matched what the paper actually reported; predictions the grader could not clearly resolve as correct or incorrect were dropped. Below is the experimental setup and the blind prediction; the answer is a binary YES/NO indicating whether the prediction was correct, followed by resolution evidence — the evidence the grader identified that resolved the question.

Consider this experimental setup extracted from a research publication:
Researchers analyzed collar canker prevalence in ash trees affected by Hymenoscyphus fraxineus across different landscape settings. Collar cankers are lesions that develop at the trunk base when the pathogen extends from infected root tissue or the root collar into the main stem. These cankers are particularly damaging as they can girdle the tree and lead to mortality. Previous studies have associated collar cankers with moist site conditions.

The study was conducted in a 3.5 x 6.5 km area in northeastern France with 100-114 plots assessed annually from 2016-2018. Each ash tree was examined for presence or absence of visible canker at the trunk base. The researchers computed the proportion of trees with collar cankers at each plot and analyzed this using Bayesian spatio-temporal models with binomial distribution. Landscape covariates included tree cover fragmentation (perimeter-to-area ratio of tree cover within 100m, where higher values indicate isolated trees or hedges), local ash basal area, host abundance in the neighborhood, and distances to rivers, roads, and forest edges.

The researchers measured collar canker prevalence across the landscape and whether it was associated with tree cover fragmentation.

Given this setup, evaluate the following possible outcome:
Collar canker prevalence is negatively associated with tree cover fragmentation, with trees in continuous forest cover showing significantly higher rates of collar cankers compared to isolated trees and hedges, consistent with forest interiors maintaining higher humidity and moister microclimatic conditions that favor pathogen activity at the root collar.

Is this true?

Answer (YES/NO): YES